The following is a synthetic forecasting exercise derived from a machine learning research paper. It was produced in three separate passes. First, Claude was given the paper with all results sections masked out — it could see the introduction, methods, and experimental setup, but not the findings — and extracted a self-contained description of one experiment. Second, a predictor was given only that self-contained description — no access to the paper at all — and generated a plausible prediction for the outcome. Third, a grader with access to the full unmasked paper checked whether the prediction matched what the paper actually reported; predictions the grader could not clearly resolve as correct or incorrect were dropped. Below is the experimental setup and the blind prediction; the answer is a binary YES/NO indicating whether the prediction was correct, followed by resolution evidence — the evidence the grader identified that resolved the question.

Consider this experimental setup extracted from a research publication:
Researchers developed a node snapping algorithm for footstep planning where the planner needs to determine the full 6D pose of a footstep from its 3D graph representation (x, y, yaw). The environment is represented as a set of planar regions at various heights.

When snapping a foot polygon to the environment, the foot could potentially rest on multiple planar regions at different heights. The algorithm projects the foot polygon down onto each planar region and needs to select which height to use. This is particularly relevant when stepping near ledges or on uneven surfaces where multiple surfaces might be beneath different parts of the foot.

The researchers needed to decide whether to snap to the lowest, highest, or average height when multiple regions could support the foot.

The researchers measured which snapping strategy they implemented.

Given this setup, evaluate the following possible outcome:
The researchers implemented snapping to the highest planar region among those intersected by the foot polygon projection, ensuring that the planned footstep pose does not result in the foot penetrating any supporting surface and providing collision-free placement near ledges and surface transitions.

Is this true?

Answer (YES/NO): YES